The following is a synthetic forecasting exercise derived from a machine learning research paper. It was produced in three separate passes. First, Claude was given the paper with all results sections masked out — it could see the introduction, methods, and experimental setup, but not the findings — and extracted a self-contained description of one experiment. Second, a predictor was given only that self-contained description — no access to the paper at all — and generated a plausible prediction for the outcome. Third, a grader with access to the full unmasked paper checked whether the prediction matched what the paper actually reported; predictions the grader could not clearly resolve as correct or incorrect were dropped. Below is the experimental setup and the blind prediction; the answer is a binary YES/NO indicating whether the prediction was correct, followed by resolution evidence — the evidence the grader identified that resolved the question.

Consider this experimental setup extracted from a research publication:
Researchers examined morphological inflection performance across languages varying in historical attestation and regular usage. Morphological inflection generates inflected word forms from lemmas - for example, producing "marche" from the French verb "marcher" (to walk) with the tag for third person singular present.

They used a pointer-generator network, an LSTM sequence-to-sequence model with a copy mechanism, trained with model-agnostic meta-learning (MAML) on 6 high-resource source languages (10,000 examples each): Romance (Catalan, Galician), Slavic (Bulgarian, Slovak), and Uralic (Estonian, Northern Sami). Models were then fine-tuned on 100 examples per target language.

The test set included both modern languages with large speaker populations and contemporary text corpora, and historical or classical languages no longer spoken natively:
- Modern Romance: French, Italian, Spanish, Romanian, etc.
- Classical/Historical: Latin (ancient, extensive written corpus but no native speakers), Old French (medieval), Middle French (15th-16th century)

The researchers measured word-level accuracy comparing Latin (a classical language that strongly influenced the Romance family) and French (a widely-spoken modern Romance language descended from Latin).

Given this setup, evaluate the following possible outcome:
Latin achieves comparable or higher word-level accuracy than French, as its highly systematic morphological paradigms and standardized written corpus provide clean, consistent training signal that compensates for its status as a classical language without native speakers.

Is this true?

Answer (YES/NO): NO